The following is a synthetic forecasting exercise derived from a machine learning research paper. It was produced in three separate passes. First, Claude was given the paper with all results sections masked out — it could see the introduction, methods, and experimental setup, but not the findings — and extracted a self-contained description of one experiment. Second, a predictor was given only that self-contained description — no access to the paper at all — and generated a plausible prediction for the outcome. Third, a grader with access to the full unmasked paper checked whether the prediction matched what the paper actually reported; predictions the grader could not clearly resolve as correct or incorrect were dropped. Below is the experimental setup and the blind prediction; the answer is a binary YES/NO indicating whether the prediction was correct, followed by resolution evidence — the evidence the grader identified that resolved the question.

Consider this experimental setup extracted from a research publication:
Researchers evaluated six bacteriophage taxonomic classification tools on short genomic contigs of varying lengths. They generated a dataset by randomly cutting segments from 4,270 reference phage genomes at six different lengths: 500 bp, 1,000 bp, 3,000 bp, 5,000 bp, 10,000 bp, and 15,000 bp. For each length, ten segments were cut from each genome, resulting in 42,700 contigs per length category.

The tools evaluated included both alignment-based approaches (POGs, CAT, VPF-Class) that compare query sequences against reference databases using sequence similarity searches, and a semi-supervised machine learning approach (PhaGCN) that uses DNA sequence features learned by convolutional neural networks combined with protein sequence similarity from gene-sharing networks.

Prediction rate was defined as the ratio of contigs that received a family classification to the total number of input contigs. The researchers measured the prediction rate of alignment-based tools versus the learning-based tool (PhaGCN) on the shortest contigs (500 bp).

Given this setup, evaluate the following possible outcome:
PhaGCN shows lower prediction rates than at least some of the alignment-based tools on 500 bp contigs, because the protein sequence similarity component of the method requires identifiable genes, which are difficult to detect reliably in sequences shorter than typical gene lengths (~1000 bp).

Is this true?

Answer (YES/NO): YES